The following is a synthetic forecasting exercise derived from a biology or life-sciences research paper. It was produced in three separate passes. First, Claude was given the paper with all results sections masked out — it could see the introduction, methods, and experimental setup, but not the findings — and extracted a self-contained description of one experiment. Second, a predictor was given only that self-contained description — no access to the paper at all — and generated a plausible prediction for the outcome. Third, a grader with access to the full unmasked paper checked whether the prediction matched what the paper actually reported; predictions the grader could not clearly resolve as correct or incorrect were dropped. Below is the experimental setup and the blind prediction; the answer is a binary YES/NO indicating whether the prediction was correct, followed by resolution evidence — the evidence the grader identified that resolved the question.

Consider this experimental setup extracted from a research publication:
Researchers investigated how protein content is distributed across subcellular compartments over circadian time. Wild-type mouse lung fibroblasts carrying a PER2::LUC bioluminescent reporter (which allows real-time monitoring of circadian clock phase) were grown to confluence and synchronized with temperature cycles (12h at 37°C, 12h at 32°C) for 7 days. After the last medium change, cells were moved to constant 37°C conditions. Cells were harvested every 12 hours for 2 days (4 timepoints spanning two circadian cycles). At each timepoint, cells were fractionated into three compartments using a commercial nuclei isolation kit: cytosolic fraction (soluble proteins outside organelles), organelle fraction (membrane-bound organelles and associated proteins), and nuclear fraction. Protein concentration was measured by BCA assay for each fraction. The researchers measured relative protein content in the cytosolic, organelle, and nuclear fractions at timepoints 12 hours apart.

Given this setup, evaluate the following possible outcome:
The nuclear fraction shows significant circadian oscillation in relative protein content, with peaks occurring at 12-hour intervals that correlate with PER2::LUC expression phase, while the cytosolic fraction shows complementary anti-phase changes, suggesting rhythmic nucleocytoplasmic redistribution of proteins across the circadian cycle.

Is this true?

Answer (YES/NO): NO